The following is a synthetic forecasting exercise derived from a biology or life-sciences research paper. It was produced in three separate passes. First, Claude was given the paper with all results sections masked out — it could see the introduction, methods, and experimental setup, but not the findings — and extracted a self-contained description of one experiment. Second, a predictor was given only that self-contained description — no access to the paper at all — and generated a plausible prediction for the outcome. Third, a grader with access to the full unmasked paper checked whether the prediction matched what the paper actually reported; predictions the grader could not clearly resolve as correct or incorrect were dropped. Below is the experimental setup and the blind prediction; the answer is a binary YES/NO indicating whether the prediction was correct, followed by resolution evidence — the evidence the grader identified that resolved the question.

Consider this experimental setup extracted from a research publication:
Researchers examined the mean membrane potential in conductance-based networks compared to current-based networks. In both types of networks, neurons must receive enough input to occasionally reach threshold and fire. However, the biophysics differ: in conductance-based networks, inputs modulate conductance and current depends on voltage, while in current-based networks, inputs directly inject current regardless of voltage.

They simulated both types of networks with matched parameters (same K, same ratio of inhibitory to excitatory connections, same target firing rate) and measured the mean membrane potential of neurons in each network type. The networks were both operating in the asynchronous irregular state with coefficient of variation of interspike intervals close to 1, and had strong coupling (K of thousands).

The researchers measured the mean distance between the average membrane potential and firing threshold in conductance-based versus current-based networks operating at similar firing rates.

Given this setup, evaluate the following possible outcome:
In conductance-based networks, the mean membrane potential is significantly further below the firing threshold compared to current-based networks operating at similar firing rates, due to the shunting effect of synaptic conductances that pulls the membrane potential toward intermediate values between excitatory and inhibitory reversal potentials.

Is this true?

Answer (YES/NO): YES